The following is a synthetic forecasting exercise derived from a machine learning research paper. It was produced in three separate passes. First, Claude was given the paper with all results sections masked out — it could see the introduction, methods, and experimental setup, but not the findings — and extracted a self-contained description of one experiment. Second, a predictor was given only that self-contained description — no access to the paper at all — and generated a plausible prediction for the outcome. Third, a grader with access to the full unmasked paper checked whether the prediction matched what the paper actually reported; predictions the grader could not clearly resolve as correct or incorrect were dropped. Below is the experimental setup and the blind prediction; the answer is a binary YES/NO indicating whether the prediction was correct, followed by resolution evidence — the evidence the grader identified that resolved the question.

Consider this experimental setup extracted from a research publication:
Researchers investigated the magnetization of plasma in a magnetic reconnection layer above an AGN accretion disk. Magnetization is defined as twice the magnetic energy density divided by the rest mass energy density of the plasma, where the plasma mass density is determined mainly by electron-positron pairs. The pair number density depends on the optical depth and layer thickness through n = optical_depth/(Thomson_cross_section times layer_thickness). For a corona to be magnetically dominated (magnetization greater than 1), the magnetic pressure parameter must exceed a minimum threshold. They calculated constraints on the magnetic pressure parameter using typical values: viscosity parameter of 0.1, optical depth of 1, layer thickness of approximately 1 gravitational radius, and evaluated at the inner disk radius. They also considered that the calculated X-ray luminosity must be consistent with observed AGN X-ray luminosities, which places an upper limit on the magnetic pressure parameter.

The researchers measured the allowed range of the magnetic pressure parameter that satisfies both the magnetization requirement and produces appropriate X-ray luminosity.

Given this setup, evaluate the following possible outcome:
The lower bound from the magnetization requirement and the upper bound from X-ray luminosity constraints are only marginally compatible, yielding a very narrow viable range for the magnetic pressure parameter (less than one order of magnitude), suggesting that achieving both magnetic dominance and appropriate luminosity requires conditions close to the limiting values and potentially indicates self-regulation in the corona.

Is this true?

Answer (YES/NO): NO